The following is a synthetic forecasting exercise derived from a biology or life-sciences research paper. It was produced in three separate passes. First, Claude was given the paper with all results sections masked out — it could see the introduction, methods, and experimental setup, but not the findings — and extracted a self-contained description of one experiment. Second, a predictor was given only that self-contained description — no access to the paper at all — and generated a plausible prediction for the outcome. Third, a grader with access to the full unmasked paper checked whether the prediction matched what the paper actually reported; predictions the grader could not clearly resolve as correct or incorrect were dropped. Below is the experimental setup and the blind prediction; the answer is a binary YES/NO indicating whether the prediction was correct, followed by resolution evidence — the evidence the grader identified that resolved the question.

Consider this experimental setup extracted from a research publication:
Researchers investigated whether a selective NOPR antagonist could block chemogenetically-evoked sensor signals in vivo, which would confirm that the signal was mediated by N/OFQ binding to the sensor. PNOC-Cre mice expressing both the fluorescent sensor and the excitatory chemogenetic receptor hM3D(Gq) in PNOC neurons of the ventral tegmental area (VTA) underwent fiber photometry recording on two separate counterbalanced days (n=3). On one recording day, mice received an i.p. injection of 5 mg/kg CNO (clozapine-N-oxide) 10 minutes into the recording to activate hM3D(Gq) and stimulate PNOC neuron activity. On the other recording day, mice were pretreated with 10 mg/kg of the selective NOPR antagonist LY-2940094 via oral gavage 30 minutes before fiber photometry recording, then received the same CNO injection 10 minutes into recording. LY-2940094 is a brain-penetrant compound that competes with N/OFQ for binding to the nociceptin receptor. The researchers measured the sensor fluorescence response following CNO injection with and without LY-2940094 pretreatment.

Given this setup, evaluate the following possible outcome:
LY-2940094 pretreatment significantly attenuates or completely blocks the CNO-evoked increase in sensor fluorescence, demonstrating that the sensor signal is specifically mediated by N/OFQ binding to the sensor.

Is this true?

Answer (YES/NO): YES